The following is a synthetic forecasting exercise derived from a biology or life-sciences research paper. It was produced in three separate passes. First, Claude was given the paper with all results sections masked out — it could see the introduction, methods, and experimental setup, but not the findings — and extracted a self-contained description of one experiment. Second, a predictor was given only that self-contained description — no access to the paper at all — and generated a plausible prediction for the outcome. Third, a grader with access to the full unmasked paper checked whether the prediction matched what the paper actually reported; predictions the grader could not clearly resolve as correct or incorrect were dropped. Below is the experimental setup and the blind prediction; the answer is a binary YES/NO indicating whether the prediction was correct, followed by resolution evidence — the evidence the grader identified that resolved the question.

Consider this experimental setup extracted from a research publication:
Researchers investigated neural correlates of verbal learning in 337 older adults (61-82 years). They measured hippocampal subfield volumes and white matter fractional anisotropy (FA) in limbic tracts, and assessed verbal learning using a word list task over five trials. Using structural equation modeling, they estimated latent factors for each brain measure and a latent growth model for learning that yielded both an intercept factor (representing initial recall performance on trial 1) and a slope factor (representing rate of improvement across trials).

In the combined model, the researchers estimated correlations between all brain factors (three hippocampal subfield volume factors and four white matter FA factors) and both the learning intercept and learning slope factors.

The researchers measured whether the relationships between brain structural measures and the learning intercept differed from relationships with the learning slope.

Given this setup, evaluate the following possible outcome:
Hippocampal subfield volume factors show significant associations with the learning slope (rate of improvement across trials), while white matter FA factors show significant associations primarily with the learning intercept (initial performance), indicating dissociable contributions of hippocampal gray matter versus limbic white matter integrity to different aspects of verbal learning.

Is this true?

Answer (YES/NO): NO